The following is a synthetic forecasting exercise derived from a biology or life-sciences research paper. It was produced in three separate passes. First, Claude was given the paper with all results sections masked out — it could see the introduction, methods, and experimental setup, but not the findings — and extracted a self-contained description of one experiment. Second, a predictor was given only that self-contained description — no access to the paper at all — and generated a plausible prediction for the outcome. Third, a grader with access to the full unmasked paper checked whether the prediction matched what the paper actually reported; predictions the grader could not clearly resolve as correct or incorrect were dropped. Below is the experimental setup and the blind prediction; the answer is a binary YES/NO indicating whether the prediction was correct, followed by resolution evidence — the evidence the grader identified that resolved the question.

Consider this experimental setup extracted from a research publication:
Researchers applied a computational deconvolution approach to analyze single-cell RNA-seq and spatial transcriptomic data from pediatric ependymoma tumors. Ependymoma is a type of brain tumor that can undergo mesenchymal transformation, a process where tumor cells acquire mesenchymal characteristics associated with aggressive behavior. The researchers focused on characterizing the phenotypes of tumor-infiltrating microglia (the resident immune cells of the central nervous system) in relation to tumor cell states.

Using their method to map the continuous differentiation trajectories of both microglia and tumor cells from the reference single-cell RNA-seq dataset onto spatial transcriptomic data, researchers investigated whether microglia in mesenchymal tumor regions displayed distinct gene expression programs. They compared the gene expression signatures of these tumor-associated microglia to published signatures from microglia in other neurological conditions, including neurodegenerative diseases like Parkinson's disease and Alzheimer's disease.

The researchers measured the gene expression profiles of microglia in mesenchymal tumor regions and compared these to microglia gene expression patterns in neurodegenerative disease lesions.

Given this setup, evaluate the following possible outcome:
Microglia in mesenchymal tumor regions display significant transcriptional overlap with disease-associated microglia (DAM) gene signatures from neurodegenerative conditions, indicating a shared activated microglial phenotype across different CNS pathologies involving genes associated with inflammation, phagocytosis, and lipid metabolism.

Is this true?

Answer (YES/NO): YES